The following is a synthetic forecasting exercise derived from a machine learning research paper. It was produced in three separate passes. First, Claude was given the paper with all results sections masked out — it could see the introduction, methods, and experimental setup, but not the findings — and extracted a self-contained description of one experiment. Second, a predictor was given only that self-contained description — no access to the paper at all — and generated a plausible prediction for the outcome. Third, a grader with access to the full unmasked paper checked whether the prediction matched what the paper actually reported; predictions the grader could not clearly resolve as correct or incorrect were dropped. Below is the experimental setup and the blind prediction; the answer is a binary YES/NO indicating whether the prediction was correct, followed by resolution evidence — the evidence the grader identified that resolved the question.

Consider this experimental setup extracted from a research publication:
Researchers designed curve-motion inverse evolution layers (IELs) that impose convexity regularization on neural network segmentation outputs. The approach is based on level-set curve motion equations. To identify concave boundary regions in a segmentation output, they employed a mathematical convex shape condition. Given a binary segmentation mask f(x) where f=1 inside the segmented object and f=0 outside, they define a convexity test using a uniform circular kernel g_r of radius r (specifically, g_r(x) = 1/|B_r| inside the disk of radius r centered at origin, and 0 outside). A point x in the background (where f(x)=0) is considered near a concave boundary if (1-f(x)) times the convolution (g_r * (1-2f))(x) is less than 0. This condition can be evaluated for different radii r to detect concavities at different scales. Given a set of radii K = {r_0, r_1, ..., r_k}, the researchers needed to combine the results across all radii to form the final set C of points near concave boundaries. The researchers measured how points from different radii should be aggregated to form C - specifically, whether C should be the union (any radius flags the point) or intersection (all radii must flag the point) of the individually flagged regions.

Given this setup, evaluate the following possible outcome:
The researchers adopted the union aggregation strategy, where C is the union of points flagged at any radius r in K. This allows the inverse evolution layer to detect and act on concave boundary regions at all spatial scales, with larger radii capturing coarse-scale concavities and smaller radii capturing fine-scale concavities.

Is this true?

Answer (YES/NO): YES